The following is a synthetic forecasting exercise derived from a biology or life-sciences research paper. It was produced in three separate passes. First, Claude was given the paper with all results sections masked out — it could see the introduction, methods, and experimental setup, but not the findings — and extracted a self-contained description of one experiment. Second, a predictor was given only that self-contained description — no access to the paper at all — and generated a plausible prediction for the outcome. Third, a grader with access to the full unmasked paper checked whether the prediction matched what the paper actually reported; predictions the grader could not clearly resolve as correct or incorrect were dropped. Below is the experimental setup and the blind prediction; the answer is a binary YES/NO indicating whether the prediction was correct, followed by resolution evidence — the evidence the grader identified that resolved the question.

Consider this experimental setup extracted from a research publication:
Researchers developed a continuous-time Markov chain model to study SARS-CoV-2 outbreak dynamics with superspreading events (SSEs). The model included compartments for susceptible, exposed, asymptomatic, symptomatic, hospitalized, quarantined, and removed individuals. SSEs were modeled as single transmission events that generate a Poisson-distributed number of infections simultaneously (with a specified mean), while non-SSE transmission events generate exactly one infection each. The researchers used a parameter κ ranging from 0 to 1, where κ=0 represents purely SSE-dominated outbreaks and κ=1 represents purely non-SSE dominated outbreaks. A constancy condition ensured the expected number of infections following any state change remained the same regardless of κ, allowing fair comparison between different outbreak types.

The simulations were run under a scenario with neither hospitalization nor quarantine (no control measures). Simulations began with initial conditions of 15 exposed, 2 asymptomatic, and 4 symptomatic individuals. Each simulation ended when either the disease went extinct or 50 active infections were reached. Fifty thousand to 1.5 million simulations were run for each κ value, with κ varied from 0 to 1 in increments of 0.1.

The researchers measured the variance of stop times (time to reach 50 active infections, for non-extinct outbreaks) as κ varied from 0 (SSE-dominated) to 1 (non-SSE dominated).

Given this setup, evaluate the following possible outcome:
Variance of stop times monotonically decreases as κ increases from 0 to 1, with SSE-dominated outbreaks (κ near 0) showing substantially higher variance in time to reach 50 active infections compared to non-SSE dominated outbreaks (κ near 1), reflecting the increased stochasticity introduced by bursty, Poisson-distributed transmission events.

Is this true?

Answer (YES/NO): YES